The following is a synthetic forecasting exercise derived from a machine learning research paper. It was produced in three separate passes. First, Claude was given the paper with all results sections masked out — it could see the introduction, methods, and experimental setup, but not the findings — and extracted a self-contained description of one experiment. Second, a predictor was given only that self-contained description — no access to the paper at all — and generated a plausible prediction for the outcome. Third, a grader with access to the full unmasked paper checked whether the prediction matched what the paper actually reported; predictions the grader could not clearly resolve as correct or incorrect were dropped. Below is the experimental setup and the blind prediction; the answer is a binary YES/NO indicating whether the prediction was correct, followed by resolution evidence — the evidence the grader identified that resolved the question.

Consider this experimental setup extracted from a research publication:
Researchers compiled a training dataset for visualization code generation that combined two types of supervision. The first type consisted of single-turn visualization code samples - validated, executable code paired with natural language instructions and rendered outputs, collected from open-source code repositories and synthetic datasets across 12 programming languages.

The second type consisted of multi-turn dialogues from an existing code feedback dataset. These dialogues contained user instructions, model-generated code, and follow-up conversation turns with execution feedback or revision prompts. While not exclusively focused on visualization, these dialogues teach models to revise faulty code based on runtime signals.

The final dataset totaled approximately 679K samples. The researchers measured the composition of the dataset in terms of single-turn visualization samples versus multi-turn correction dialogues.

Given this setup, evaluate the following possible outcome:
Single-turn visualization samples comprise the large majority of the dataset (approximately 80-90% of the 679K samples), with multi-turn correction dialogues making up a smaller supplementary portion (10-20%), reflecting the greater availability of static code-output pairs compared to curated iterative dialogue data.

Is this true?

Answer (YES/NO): NO